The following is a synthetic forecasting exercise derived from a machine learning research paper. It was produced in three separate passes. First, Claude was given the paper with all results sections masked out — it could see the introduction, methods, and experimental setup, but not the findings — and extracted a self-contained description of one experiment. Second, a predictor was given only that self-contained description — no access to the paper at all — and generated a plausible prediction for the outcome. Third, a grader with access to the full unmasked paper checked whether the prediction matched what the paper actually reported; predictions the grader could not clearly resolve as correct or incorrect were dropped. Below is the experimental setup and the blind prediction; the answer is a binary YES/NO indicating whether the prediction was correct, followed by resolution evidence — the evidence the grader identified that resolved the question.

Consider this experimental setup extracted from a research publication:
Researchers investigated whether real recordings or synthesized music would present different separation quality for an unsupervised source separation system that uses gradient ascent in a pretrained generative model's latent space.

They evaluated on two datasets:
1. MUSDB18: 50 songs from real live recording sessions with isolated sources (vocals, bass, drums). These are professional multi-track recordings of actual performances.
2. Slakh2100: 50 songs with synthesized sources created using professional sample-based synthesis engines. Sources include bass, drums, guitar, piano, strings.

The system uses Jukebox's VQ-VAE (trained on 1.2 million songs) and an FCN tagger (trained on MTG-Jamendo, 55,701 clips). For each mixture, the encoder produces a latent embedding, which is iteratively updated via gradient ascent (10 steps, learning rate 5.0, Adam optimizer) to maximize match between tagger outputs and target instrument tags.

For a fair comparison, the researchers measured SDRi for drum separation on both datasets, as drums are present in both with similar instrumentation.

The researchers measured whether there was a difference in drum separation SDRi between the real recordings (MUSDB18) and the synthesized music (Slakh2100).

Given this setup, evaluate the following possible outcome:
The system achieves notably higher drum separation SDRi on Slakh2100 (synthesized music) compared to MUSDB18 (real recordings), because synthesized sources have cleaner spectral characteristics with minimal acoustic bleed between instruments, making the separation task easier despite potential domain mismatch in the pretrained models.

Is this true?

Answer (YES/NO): YES